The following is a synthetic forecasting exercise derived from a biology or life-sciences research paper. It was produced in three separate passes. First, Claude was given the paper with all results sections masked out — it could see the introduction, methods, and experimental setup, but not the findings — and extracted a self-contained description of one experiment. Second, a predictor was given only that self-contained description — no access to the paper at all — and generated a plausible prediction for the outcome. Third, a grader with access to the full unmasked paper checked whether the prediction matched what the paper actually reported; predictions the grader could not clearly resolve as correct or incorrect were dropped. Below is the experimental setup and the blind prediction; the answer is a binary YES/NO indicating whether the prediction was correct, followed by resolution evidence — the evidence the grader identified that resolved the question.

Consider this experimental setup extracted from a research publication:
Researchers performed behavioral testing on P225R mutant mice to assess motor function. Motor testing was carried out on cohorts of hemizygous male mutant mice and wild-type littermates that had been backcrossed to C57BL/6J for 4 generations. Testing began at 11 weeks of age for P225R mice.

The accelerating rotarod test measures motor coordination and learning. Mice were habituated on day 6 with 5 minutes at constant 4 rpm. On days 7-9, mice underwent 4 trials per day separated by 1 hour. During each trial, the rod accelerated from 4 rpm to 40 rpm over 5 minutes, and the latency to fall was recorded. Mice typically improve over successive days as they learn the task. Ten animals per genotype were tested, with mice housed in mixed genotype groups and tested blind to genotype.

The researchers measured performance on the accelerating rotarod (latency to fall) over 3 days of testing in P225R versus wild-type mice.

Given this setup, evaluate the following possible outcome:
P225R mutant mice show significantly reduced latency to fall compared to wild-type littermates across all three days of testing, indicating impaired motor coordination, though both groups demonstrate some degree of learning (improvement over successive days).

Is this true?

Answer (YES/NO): NO